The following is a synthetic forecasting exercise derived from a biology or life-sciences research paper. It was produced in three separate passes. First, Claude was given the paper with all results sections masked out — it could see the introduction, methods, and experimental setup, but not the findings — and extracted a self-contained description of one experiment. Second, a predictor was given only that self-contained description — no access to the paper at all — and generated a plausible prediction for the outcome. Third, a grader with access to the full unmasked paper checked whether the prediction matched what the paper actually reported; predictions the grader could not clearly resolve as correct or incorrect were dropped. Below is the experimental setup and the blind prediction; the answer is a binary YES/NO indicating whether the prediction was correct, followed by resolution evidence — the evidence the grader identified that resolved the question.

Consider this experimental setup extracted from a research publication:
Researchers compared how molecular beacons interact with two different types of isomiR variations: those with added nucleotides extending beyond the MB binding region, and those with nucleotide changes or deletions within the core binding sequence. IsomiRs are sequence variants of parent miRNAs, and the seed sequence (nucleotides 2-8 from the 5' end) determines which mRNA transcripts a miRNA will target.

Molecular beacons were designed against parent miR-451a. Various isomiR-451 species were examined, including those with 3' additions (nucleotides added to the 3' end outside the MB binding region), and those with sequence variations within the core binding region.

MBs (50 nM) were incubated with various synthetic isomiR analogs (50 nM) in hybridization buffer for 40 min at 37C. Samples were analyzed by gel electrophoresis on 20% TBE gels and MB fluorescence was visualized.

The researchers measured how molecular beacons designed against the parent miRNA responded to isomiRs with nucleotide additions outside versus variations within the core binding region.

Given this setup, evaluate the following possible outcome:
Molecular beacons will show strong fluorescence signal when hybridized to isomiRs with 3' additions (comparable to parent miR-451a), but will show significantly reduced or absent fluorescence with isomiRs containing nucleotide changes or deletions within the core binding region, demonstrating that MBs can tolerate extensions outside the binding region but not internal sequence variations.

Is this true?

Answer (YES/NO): YES